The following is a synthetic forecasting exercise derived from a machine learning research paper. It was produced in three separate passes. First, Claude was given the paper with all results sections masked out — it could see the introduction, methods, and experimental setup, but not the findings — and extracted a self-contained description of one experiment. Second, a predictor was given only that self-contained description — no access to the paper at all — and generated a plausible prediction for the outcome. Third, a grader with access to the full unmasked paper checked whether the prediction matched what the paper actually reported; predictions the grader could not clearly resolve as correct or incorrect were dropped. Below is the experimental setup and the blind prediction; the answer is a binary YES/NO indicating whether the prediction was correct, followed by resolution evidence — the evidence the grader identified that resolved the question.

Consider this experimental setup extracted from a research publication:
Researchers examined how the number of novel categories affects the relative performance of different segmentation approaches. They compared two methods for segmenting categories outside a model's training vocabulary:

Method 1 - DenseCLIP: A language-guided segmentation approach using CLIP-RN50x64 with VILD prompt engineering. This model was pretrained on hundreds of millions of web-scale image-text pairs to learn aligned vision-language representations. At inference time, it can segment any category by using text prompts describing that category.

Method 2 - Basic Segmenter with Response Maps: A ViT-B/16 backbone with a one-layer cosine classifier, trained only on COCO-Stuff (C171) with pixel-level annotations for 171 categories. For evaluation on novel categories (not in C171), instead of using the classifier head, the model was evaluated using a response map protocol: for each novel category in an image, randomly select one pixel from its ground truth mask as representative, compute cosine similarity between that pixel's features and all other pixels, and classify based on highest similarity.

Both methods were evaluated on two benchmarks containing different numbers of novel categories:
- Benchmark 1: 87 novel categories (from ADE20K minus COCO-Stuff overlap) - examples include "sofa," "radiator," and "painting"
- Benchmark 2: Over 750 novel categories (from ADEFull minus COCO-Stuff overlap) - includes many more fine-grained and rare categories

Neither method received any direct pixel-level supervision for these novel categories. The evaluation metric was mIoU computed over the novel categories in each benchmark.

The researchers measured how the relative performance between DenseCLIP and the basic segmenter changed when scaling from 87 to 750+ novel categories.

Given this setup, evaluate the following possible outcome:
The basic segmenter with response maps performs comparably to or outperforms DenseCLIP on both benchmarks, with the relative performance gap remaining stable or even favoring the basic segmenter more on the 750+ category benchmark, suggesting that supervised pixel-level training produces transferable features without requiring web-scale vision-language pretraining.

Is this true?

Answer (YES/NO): YES